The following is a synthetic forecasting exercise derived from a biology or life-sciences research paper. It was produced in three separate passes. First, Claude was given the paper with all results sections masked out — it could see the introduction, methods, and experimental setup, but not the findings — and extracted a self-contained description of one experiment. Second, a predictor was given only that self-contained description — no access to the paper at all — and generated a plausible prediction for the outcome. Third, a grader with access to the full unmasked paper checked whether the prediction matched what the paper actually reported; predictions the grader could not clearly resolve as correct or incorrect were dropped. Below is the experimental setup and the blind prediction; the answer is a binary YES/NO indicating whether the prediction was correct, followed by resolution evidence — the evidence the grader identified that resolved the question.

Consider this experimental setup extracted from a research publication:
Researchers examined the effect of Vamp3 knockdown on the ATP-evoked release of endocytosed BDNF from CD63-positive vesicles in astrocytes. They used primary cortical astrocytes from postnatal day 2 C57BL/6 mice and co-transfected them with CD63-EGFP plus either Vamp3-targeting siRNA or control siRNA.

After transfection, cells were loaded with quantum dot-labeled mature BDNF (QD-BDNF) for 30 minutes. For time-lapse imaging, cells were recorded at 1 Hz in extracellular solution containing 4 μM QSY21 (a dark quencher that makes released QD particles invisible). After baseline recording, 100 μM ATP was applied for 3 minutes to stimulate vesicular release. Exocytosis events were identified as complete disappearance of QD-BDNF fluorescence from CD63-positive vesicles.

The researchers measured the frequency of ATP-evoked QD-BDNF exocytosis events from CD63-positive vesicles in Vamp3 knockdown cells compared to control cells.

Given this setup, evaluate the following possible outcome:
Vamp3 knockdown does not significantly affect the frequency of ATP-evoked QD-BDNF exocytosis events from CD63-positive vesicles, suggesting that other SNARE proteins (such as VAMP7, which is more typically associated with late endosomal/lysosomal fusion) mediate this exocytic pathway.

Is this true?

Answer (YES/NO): NO